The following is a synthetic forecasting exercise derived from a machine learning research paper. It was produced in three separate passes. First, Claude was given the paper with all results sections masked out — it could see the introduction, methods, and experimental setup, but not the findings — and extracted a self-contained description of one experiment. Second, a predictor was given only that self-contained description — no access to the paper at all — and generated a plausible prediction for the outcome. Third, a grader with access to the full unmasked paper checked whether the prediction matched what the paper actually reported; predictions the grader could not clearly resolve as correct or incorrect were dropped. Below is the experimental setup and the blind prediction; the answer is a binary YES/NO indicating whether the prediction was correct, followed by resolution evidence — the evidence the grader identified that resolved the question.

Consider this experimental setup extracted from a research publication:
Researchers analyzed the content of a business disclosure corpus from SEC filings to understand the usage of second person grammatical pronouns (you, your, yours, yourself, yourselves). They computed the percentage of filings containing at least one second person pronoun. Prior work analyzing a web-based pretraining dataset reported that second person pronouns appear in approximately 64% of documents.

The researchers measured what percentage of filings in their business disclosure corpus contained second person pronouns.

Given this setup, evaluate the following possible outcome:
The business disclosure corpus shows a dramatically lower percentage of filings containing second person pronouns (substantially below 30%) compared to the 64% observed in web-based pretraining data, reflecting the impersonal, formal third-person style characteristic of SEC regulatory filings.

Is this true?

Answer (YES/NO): NO